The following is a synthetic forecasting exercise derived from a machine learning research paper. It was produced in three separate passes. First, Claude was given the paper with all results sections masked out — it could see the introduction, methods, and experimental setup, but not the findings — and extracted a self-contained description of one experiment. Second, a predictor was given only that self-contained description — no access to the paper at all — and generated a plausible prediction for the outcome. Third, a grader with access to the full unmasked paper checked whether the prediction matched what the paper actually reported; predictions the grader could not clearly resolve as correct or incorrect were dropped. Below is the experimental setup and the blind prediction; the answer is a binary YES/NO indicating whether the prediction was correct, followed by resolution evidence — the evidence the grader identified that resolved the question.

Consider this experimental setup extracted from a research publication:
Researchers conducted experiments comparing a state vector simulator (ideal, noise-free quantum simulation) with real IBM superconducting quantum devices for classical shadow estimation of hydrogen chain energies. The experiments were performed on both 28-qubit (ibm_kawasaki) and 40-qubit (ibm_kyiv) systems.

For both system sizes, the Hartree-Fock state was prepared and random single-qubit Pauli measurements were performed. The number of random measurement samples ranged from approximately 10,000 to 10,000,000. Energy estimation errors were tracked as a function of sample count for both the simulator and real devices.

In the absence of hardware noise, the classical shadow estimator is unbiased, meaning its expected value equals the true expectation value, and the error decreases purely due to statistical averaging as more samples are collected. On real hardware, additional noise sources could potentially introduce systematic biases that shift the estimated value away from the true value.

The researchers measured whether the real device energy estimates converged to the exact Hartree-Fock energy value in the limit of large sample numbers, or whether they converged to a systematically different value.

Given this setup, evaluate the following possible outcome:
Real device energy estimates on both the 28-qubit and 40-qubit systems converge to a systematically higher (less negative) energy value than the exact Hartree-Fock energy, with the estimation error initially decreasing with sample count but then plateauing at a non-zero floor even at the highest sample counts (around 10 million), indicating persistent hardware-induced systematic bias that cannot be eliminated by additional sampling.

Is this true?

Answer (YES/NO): YES